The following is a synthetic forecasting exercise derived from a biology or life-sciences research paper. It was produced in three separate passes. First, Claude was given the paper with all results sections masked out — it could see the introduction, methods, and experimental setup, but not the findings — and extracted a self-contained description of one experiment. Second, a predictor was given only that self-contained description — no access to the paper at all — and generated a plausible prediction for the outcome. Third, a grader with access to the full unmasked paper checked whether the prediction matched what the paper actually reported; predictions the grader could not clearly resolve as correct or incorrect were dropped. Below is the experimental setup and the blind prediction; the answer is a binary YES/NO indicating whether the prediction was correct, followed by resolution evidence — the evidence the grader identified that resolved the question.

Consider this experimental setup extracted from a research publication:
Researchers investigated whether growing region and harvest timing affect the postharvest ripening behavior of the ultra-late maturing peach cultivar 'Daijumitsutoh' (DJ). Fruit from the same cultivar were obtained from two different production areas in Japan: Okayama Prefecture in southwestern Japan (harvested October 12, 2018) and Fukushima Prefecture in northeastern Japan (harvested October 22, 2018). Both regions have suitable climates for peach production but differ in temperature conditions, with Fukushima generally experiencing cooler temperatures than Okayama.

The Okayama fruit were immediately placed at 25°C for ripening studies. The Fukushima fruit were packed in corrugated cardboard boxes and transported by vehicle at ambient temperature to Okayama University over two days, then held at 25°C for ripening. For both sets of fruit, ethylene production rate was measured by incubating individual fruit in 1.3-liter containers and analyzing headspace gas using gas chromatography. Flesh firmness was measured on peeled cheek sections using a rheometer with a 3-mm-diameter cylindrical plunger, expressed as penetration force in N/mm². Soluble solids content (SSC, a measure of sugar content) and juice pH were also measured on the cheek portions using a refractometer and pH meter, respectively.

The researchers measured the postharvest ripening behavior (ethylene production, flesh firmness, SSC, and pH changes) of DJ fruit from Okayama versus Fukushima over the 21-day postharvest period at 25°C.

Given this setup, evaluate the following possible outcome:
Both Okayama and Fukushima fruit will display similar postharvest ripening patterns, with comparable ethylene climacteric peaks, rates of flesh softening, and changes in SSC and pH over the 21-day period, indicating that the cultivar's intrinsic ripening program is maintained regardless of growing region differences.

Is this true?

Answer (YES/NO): NO